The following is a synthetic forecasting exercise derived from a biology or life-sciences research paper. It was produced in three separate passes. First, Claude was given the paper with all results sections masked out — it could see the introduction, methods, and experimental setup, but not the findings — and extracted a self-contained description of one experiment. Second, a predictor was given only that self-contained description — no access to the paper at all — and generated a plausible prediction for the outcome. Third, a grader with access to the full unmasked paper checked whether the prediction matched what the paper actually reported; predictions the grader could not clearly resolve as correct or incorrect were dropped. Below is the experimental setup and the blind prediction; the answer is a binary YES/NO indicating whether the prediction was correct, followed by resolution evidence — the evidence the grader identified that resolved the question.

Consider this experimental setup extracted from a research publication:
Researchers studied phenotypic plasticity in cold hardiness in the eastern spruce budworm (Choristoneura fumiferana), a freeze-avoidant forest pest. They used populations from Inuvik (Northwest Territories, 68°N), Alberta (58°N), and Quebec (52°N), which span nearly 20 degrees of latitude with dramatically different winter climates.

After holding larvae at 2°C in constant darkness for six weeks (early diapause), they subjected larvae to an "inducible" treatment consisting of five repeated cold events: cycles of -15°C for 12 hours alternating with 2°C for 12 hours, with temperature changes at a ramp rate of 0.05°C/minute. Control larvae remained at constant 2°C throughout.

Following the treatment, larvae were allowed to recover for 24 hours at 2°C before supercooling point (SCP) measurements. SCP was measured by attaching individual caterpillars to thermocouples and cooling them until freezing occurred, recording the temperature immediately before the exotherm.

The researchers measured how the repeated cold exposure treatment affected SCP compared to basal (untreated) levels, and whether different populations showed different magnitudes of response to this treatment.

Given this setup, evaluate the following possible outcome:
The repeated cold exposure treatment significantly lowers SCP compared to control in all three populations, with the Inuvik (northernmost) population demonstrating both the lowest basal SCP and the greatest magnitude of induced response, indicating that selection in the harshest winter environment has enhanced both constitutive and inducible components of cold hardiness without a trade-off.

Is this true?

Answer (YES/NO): NO